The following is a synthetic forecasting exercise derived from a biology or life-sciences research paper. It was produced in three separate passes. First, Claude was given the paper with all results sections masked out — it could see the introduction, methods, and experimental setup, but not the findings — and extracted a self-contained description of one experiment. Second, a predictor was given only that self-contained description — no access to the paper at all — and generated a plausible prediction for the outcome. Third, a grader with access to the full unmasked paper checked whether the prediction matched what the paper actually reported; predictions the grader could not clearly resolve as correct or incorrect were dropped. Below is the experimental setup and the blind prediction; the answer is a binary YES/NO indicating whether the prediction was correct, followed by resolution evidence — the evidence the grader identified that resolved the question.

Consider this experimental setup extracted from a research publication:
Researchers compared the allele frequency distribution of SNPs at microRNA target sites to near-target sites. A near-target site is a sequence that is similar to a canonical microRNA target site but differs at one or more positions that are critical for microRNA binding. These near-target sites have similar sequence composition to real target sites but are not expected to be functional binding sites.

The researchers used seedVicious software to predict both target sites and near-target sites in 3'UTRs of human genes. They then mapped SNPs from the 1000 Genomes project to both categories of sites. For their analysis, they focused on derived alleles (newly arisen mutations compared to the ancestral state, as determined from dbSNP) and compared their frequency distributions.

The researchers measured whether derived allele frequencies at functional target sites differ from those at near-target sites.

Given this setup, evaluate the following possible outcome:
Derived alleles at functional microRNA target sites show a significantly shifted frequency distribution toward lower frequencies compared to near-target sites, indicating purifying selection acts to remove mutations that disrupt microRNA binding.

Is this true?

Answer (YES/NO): NO